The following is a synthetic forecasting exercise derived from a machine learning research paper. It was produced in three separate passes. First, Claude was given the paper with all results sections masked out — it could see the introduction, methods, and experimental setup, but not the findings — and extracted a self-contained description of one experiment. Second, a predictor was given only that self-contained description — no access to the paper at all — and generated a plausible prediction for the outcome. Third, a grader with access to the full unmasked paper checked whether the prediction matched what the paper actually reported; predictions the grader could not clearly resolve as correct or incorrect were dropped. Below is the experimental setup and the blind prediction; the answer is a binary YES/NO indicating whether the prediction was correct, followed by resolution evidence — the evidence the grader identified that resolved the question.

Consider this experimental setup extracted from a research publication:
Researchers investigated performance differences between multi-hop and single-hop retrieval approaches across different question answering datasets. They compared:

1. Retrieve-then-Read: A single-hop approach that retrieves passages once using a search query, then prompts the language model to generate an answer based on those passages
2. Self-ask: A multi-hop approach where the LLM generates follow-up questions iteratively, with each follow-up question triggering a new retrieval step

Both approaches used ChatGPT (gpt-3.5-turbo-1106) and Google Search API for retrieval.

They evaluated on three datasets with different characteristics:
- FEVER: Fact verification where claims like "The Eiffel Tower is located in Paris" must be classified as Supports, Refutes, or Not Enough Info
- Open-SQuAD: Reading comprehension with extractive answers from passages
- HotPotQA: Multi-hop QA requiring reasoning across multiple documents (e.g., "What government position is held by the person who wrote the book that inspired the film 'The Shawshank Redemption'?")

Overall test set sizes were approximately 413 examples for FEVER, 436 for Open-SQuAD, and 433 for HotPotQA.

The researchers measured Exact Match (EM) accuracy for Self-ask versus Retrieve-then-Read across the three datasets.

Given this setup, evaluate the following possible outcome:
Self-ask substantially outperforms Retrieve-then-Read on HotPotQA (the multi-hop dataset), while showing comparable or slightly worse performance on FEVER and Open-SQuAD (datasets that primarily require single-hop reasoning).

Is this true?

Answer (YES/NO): NO